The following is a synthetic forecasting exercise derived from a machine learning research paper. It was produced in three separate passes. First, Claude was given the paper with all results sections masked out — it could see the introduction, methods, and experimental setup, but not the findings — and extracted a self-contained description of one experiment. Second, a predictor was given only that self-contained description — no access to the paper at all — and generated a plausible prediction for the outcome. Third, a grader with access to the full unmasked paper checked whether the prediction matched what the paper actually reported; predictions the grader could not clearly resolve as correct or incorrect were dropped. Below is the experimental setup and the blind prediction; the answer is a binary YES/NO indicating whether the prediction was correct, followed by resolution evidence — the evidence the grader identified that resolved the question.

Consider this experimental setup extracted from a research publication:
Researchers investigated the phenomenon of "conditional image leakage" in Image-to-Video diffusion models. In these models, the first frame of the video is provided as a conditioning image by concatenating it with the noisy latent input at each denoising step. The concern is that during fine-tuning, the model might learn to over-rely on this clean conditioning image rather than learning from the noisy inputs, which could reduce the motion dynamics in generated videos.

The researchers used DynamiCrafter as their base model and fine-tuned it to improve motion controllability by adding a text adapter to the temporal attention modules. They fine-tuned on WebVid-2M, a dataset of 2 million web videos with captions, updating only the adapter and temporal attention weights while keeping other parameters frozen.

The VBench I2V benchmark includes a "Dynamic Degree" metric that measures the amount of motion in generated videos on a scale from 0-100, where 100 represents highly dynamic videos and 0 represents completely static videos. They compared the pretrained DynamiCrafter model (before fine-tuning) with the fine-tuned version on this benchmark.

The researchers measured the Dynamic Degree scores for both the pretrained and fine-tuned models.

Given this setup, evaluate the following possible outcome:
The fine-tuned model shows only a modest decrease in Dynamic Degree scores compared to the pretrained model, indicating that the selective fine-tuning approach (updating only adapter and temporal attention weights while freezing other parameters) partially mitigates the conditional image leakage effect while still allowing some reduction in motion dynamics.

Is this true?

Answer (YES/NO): NO